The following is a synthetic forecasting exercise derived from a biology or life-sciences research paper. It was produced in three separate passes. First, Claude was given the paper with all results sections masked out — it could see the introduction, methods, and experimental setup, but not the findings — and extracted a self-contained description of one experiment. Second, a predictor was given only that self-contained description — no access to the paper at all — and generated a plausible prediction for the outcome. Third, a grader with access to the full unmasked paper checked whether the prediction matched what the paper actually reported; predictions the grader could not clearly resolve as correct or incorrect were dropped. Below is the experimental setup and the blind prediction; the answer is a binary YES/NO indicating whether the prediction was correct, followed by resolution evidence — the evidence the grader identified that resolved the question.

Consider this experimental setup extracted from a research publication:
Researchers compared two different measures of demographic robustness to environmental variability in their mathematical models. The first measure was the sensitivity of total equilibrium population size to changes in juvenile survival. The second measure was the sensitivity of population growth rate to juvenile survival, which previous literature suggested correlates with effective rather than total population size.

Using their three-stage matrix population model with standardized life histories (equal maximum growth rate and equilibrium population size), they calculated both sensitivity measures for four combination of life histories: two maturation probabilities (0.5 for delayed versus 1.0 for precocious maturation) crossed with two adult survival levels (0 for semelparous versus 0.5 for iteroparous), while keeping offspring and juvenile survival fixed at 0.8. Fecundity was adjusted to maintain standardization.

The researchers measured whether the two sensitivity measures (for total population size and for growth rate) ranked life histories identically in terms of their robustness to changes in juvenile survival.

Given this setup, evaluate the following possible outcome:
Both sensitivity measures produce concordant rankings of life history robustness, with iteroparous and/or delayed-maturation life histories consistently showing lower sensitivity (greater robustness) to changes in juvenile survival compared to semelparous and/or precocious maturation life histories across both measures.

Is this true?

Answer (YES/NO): YES